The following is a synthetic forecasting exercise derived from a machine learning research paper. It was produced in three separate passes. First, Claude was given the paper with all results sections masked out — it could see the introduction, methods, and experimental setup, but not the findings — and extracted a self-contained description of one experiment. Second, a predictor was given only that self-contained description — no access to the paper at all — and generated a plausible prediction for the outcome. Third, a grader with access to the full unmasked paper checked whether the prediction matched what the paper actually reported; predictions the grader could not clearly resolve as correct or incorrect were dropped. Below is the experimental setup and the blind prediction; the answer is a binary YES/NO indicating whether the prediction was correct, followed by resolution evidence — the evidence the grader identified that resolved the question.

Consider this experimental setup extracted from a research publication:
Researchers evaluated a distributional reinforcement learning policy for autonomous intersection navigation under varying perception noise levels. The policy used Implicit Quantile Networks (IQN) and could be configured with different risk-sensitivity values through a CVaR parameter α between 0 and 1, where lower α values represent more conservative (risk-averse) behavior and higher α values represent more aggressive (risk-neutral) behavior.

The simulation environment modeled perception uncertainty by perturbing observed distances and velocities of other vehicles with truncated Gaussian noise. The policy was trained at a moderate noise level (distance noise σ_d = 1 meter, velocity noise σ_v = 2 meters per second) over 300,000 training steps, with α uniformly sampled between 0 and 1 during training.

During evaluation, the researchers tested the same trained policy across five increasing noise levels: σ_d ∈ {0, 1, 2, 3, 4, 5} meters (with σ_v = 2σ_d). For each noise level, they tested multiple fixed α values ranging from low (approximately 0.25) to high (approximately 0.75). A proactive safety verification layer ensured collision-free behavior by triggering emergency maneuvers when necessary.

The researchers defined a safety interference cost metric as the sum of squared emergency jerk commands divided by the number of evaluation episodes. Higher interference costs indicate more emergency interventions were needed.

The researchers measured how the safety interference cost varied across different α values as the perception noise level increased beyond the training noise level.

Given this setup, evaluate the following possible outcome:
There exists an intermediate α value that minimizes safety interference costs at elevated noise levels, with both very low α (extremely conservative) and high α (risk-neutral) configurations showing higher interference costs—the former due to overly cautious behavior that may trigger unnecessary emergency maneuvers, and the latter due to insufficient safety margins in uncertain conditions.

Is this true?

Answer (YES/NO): NO